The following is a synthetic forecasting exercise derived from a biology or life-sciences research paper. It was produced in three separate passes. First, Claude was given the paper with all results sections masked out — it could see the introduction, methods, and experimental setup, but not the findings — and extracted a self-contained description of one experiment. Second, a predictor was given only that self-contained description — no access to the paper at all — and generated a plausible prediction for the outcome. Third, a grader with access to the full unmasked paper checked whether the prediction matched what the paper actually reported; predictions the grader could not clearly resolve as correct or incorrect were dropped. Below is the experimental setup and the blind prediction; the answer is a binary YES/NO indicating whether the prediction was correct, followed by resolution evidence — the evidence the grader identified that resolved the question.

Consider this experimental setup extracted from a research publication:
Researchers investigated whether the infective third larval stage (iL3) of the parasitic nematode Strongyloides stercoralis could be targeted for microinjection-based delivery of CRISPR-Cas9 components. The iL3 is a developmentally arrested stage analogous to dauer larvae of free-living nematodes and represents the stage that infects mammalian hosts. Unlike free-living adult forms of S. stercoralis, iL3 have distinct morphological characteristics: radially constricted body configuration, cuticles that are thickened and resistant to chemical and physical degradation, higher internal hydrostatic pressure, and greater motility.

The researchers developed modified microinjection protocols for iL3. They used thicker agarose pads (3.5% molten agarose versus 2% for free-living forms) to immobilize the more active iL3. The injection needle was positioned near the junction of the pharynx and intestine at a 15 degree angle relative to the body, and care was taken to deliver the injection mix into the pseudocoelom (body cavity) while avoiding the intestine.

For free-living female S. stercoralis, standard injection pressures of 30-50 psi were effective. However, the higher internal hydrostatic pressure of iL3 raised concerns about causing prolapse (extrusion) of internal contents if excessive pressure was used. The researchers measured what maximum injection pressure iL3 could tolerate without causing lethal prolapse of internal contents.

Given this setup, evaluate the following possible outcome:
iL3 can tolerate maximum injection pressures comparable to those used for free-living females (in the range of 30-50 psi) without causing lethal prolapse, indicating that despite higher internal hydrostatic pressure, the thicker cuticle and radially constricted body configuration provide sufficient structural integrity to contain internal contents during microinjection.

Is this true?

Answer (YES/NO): NO